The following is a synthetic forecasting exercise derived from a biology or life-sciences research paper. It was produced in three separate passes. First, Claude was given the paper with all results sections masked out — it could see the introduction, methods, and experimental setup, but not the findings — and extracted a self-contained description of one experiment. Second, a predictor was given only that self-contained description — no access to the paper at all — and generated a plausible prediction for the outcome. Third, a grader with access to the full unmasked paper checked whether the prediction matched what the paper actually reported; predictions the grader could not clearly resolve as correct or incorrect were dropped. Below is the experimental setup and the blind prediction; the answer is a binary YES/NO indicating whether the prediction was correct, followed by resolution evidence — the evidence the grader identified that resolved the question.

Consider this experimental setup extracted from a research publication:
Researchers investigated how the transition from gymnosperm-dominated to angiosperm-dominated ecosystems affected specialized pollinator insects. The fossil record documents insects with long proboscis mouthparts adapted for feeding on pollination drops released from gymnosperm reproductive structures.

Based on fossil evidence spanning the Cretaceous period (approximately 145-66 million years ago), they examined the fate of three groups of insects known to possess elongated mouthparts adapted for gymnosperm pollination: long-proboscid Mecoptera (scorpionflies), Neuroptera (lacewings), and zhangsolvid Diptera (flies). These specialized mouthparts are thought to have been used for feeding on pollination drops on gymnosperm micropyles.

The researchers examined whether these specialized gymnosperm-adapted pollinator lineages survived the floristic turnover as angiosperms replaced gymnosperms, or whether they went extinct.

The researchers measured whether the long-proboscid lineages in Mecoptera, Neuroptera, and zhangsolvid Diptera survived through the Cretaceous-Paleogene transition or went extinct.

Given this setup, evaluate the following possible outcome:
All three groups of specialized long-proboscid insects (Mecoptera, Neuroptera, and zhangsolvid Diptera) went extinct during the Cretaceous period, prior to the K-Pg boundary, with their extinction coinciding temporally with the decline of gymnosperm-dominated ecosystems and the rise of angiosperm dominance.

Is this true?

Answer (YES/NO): NO